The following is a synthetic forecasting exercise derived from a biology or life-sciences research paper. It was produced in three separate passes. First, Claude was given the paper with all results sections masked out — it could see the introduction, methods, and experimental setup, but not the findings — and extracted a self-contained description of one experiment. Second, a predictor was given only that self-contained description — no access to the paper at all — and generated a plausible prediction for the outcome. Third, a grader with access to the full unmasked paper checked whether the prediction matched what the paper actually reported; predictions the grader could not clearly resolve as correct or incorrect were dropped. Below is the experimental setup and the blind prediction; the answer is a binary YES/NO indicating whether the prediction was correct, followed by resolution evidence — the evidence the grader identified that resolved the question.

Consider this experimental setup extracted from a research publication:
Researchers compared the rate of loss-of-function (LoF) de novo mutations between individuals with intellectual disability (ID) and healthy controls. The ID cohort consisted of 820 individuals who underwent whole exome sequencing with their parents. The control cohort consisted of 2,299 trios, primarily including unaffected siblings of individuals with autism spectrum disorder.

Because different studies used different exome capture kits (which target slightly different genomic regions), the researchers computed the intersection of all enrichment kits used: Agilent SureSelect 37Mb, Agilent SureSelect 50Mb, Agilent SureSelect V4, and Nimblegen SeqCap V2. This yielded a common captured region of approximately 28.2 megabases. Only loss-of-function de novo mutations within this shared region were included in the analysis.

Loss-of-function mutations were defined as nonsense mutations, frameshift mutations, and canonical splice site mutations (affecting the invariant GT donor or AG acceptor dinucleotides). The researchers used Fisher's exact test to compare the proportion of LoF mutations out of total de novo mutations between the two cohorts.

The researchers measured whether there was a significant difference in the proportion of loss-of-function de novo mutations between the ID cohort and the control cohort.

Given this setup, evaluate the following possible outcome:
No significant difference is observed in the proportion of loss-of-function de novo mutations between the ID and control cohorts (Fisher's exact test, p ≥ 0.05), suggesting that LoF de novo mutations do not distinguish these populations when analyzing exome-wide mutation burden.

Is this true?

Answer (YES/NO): NO